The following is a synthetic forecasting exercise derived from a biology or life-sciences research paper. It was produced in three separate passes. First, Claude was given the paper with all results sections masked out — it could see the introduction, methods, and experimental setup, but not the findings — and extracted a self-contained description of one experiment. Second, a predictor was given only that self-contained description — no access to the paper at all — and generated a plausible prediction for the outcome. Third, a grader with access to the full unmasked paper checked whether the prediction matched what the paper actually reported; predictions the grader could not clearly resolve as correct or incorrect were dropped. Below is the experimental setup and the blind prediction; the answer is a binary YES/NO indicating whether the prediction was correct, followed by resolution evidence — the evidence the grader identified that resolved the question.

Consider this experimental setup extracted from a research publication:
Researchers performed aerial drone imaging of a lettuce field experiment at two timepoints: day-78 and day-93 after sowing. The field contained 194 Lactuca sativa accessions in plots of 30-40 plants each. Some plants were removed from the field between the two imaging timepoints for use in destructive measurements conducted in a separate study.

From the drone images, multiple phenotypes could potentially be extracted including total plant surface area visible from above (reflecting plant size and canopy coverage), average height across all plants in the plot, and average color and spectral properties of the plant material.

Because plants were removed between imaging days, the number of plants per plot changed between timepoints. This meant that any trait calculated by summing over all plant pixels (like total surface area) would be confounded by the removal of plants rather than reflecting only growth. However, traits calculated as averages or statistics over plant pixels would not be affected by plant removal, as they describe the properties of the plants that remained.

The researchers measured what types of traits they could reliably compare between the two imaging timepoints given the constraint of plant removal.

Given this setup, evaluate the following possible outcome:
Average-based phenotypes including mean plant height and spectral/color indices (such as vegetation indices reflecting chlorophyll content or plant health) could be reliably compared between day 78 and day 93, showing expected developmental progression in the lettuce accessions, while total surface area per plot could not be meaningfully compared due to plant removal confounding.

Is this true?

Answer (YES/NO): YES